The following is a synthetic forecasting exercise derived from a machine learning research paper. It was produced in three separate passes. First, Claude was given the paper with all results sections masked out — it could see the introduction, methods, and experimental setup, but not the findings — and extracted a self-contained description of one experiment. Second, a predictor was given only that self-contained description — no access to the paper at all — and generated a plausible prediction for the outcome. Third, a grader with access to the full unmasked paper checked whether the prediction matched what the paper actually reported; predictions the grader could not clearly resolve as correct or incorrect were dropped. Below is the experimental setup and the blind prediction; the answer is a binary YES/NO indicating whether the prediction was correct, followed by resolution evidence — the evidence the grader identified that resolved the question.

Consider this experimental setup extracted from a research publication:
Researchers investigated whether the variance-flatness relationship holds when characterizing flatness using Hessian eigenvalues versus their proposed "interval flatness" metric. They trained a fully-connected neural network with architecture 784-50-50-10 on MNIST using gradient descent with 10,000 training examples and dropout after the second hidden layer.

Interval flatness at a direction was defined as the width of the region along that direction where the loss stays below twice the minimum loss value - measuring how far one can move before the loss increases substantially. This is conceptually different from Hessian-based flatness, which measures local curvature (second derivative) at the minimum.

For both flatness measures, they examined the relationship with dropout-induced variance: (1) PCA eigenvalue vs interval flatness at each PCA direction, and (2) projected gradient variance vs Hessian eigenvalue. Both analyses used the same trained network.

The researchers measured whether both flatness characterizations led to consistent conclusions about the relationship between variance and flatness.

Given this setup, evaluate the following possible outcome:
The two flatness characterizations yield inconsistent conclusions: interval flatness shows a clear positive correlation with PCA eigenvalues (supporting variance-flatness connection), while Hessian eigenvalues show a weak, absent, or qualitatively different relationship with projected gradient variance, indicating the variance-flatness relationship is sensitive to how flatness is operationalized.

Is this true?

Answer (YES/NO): NO